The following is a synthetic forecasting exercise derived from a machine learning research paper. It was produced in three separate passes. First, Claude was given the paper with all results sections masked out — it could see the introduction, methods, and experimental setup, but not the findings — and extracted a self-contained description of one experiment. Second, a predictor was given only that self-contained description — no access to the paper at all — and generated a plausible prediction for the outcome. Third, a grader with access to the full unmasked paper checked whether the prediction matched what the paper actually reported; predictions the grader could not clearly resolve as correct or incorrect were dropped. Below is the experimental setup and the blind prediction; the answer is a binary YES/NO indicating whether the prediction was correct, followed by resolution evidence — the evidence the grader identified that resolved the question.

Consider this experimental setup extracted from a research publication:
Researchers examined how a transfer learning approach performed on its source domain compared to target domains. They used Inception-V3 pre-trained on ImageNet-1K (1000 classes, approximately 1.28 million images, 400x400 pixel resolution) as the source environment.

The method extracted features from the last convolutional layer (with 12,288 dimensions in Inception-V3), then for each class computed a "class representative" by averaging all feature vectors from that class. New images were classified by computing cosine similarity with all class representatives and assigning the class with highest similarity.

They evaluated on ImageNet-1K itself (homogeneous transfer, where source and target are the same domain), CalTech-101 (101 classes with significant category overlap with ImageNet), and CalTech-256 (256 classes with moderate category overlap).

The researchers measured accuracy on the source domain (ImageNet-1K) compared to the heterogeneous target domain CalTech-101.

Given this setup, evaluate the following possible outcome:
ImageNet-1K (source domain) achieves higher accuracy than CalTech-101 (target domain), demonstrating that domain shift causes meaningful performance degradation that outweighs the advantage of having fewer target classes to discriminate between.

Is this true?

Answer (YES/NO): NO